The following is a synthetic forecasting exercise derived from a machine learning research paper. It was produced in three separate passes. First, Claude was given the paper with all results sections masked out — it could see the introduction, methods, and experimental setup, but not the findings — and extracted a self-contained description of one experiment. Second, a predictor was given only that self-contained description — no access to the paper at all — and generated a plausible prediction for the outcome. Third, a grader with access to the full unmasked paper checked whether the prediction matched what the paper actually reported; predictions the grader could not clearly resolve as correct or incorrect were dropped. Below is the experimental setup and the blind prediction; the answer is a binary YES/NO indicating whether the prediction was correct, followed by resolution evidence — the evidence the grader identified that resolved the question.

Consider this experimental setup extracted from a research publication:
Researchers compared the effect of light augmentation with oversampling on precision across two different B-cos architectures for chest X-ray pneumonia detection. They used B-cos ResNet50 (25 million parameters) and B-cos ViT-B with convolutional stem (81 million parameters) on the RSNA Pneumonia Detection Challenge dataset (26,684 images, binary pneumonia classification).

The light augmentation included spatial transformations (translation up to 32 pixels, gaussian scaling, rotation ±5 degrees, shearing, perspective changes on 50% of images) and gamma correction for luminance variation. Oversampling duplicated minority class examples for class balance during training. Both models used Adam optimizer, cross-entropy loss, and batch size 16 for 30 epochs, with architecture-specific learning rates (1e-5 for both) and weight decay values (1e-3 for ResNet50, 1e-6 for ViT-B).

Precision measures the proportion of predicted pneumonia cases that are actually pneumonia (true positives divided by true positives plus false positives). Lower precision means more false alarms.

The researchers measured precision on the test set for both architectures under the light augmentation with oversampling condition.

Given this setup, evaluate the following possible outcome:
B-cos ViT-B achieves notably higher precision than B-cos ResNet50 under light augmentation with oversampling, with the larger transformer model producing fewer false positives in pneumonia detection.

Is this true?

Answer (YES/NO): YES